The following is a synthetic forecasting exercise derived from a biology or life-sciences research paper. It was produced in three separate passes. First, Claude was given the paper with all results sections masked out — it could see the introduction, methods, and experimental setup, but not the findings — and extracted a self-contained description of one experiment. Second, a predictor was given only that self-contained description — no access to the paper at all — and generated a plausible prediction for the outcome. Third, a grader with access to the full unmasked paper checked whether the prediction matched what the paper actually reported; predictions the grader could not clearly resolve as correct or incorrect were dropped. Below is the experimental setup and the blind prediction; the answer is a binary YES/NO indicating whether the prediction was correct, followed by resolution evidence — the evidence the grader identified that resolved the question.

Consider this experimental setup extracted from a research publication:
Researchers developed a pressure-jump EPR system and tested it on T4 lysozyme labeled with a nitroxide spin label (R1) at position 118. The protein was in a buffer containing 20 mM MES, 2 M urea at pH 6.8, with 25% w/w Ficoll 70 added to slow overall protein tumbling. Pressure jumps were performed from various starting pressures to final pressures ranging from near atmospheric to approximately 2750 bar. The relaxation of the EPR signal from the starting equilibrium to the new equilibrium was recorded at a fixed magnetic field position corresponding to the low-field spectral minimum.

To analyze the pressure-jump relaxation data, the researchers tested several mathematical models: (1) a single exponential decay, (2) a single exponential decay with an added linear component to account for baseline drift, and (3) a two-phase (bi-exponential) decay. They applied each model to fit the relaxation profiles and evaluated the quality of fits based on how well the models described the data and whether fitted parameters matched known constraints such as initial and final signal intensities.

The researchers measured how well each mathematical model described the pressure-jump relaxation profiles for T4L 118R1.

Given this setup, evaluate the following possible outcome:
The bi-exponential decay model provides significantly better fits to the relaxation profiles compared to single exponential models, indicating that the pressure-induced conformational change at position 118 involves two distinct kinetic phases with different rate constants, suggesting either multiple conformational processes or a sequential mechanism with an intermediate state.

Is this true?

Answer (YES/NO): NO